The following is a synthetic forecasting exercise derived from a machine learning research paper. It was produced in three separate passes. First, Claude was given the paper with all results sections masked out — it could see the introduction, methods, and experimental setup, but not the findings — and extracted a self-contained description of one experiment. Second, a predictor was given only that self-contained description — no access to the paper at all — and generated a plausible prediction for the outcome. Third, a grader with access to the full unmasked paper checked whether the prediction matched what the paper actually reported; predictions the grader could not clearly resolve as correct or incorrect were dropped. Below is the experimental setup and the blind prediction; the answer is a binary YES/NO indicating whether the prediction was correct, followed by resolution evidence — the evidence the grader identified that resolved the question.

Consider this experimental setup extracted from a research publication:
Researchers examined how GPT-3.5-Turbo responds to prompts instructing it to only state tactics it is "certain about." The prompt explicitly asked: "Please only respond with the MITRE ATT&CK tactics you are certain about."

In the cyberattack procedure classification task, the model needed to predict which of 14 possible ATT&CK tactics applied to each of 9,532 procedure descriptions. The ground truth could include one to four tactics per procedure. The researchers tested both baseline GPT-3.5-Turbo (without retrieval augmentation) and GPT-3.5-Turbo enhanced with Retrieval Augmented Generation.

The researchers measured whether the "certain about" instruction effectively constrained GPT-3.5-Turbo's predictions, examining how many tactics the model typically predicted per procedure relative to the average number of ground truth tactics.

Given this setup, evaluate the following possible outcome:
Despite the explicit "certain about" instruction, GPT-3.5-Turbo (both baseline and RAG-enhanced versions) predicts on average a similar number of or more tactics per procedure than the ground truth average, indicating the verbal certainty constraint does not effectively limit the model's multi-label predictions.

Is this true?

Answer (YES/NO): YES